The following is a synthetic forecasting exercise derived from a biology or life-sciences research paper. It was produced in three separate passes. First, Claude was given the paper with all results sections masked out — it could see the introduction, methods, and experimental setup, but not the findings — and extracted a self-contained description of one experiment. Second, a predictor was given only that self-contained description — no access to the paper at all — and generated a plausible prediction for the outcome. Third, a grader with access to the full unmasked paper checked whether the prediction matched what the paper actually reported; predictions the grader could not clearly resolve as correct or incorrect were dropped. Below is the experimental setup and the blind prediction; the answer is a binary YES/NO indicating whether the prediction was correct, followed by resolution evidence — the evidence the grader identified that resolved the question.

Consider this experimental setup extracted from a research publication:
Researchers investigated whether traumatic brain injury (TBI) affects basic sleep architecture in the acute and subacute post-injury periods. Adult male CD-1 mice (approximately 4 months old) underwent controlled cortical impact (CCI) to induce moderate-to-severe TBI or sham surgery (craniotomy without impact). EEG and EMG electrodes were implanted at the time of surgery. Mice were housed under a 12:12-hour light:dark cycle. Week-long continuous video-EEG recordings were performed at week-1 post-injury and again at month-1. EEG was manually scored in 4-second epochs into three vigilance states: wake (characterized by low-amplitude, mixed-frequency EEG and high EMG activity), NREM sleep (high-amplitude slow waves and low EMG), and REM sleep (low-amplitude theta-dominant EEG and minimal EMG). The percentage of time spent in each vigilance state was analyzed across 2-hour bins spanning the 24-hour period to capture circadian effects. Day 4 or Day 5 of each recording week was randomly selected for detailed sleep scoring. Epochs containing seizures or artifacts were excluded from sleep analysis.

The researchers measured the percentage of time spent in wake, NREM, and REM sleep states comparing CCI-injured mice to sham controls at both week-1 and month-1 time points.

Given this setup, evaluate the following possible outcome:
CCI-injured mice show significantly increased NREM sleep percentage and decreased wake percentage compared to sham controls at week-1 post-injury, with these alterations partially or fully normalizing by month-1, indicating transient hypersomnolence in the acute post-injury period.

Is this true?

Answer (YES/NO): NO